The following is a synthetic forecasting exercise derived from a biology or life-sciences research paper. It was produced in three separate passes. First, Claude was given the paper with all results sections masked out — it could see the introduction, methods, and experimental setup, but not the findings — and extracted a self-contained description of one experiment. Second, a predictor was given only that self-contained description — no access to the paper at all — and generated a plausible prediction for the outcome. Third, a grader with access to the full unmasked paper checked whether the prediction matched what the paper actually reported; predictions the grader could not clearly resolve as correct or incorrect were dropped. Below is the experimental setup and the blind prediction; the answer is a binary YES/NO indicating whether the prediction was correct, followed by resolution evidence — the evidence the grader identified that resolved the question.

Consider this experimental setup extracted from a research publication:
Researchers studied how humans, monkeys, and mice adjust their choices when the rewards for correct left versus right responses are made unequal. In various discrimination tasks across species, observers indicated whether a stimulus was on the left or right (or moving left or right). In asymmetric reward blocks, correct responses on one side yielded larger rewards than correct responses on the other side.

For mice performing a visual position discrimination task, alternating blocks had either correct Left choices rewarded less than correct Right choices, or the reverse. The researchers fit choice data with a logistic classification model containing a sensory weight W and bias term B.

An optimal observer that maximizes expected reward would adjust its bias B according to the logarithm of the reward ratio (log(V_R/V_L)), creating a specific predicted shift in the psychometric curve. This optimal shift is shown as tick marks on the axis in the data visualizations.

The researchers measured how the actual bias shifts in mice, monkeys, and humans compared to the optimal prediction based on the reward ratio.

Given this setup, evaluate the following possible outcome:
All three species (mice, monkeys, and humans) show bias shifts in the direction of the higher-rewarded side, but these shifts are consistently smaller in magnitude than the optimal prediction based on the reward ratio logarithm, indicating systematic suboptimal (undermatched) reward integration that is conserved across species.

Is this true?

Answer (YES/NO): NO